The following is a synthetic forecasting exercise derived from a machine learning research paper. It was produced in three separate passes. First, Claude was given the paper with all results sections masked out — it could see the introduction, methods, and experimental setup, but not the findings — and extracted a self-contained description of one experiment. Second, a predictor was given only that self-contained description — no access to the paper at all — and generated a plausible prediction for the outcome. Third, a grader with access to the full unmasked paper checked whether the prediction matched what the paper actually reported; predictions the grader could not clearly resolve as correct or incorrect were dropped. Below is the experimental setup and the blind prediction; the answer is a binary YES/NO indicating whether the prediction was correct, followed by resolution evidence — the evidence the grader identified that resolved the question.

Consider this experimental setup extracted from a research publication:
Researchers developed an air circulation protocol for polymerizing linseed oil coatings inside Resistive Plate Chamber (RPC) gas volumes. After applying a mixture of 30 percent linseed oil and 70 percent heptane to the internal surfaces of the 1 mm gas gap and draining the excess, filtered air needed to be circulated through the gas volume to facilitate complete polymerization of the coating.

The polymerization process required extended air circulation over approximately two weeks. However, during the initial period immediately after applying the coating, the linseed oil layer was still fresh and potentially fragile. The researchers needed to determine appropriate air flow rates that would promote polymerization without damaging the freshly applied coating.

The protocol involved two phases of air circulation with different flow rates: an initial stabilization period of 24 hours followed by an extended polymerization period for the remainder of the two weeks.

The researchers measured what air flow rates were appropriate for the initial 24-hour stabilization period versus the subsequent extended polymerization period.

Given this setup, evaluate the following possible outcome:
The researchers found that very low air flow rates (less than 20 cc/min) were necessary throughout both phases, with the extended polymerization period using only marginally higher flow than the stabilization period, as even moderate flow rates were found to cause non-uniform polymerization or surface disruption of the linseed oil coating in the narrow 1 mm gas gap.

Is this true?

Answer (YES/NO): NO